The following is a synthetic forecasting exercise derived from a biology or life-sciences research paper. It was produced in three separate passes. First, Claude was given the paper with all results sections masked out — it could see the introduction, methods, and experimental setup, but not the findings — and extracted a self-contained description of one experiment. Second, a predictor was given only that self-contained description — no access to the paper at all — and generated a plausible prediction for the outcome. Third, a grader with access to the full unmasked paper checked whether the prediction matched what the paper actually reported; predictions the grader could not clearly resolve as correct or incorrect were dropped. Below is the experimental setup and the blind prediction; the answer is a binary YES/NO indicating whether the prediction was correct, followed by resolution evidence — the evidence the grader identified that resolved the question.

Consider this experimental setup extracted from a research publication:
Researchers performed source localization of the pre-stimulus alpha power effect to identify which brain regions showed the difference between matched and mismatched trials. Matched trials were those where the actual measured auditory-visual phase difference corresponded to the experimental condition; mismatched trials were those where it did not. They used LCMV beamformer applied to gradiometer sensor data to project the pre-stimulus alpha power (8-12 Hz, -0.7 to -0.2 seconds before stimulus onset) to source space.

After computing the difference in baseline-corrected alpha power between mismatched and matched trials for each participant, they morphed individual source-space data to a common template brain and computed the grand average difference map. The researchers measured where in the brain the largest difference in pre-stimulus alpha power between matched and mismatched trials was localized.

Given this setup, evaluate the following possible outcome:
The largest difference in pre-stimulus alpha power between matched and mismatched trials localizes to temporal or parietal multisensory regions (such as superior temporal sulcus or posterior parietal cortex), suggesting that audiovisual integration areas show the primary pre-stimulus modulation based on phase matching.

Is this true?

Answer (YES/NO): YES